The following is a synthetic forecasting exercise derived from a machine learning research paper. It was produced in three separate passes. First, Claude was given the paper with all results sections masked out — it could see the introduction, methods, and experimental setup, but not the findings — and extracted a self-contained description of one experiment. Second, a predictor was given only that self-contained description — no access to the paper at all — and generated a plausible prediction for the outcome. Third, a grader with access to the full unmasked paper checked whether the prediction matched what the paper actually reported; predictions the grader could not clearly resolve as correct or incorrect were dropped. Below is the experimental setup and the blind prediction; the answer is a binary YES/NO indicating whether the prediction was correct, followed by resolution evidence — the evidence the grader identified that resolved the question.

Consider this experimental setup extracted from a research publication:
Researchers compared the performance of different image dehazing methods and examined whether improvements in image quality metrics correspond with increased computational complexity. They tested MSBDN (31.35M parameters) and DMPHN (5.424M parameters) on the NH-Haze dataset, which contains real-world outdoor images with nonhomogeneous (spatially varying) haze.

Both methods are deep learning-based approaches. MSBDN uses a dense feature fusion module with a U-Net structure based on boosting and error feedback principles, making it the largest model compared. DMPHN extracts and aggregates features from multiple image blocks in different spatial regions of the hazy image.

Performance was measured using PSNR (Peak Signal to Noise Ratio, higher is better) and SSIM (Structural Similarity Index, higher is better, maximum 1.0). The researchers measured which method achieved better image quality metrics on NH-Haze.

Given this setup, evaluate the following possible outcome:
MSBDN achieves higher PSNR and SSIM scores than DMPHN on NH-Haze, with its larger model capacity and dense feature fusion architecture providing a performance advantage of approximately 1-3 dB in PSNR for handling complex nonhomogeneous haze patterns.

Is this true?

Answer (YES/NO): YES